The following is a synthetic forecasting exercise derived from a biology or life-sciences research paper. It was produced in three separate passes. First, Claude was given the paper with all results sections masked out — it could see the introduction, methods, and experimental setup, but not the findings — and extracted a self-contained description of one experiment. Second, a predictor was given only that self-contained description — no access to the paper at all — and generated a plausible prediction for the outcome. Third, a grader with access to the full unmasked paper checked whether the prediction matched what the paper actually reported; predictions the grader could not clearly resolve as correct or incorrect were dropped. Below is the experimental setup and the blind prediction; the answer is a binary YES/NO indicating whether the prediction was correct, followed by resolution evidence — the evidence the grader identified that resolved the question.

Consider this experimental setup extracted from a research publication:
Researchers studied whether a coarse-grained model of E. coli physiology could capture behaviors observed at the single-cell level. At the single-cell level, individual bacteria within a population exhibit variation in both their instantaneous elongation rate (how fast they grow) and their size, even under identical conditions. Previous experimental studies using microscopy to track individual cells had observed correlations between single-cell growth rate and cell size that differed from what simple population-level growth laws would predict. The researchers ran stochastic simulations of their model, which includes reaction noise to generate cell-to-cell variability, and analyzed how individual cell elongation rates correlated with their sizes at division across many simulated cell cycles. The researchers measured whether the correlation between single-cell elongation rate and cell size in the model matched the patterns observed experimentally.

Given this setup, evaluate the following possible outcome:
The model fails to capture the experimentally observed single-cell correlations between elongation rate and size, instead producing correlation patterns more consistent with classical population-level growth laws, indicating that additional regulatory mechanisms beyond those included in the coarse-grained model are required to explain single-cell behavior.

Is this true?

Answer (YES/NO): NO